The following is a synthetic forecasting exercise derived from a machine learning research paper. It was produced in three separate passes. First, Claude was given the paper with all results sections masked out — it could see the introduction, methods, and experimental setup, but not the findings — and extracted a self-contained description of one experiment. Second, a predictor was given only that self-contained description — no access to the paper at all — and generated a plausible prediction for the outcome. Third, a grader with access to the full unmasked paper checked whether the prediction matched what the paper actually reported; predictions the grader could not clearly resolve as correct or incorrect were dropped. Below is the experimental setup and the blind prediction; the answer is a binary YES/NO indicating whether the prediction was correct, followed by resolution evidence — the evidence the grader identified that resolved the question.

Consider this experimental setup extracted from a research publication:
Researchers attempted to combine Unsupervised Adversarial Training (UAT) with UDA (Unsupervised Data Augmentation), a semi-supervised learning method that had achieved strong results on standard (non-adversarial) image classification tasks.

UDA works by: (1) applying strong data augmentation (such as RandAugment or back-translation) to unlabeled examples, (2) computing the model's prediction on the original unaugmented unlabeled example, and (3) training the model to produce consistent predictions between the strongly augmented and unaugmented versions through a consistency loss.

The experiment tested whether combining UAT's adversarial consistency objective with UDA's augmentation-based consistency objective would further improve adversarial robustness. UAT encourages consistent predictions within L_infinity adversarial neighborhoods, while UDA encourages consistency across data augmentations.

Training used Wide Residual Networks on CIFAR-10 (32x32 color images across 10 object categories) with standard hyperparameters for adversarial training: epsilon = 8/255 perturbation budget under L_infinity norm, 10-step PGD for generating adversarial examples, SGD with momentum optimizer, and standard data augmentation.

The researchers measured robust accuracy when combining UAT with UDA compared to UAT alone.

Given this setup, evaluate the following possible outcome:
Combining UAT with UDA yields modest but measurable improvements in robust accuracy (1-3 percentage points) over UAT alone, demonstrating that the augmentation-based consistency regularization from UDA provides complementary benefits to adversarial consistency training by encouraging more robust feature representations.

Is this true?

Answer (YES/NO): NO